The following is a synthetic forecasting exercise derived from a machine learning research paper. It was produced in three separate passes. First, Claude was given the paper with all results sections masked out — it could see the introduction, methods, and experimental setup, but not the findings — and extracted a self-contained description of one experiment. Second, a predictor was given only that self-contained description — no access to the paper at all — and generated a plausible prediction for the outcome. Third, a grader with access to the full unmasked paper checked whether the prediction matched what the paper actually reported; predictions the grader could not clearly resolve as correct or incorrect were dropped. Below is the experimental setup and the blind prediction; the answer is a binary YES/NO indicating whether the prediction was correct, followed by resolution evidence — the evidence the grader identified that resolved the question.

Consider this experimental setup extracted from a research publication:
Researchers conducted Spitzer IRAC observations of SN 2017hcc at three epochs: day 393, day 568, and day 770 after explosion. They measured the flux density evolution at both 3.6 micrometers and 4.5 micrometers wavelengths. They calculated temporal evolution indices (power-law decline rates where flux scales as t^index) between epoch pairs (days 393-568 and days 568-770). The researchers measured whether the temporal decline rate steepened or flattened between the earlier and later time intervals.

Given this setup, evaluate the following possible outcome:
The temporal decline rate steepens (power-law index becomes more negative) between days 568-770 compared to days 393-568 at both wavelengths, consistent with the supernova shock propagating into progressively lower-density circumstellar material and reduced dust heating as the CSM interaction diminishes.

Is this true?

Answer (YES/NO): YES